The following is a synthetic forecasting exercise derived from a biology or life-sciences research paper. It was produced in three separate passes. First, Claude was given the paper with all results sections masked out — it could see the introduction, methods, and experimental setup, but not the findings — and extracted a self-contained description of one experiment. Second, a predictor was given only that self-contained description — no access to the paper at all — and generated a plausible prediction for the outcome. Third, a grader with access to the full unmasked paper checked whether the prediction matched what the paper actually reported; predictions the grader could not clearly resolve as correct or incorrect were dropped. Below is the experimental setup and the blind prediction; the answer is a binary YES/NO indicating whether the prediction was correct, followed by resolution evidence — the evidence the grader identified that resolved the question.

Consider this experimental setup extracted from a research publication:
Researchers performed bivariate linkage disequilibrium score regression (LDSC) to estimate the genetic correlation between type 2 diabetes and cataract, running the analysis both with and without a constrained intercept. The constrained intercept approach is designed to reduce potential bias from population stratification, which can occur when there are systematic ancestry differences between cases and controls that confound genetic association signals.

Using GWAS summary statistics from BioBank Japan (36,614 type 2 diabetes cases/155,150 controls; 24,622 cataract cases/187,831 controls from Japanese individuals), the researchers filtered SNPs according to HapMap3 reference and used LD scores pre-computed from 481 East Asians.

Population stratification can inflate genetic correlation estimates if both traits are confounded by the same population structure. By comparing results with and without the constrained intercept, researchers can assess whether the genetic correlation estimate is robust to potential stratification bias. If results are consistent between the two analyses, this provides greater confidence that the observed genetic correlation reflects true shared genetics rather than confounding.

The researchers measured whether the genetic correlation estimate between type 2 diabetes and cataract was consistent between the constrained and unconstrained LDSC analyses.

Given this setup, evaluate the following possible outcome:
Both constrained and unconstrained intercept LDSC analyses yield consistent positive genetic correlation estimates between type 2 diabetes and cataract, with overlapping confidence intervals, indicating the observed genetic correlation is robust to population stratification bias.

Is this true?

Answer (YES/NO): NO